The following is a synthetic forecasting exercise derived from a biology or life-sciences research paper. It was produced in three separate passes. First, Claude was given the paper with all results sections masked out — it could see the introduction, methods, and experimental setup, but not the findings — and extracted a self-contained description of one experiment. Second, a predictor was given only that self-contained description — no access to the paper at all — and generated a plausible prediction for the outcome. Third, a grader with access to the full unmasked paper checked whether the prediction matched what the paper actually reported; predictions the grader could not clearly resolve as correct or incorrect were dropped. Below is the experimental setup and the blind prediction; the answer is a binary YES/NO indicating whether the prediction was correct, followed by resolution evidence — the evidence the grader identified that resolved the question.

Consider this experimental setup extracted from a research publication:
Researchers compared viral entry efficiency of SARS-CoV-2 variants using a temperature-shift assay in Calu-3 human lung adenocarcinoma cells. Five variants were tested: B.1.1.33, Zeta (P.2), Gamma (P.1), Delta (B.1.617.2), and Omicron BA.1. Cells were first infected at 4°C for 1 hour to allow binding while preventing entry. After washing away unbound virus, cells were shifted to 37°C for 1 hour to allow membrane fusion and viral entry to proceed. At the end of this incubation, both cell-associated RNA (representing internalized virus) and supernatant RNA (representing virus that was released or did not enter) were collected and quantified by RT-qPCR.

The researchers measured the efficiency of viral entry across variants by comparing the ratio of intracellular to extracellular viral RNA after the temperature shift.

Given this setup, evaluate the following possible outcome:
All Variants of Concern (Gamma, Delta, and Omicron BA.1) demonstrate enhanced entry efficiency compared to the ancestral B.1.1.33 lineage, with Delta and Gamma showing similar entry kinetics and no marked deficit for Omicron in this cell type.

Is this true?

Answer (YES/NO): NO